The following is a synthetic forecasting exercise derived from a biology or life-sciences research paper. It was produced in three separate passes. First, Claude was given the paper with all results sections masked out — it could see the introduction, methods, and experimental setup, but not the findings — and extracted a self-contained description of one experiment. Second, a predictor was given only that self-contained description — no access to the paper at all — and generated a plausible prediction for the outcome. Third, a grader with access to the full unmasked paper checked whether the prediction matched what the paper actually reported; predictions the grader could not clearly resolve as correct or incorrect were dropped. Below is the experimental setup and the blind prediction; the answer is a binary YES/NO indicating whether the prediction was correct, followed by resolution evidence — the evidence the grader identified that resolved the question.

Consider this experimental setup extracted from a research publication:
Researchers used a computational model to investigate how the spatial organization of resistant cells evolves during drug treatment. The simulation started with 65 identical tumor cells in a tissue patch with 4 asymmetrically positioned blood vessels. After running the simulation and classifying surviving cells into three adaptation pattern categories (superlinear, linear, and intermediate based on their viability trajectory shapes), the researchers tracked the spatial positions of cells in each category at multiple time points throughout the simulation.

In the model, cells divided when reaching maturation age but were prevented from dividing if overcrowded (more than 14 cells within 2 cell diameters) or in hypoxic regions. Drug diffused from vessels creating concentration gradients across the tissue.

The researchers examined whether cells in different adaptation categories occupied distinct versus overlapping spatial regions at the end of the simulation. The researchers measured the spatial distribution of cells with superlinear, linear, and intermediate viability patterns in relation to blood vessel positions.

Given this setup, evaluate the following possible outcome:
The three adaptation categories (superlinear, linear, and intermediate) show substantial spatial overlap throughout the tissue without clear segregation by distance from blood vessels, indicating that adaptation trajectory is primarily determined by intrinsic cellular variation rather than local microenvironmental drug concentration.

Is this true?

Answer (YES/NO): NO